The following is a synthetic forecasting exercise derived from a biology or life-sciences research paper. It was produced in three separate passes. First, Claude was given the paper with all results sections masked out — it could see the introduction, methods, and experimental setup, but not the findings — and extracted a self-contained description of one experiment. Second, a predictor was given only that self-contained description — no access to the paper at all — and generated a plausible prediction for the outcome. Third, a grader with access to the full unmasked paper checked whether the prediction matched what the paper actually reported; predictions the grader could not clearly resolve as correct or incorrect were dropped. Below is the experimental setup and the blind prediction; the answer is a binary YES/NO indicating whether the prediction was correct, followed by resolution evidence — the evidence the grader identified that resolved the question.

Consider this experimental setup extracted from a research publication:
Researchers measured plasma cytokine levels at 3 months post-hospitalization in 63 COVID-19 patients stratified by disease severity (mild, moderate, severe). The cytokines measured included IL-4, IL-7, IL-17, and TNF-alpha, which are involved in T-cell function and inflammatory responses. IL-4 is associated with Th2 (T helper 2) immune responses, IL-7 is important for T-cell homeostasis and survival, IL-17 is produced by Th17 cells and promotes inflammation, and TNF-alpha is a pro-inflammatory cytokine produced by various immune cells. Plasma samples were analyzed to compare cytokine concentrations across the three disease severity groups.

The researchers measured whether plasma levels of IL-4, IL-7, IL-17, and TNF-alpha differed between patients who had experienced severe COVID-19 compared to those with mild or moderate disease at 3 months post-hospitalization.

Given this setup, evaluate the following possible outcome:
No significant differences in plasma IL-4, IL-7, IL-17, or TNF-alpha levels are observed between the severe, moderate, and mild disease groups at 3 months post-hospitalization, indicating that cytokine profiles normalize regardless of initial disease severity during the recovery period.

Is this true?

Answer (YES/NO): NO